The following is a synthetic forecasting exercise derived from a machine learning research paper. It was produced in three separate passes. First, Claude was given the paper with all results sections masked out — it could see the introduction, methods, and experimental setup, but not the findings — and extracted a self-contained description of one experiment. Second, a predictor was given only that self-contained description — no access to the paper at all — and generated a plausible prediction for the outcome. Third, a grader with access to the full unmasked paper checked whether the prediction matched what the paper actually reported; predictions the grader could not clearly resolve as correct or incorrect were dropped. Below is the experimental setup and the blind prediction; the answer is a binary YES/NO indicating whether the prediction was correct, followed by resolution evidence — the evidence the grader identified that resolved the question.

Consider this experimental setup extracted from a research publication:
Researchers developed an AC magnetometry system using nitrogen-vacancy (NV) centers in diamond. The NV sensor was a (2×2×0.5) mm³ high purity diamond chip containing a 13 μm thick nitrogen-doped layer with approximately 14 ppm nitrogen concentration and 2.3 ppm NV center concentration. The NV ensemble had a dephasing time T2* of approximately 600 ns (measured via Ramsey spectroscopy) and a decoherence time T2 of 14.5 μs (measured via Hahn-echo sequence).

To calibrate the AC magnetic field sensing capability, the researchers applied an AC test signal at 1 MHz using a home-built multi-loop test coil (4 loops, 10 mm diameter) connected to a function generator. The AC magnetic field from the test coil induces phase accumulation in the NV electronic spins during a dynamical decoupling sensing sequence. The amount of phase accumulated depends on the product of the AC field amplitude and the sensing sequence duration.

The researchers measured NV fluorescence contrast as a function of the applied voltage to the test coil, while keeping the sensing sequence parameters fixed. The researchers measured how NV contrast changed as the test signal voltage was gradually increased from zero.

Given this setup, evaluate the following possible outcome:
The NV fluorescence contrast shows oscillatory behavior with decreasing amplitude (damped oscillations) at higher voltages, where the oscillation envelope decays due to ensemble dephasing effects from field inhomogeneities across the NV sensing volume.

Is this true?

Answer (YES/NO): NO